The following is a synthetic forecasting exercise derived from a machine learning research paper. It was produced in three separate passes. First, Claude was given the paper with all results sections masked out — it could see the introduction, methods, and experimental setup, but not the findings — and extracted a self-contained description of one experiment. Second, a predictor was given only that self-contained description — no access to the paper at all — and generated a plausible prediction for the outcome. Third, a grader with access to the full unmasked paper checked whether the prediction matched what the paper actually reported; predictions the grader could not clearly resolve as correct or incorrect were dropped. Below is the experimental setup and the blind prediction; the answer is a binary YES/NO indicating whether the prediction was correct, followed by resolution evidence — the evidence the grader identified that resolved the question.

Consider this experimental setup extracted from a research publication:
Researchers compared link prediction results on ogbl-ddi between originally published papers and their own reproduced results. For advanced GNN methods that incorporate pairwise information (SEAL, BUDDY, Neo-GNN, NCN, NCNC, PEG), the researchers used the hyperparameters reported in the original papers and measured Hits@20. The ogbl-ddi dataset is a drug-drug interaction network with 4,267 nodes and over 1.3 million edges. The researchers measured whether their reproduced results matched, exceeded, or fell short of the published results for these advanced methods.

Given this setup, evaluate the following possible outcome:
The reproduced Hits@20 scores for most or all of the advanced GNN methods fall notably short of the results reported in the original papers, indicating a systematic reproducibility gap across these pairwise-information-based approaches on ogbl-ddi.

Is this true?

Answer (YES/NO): YES